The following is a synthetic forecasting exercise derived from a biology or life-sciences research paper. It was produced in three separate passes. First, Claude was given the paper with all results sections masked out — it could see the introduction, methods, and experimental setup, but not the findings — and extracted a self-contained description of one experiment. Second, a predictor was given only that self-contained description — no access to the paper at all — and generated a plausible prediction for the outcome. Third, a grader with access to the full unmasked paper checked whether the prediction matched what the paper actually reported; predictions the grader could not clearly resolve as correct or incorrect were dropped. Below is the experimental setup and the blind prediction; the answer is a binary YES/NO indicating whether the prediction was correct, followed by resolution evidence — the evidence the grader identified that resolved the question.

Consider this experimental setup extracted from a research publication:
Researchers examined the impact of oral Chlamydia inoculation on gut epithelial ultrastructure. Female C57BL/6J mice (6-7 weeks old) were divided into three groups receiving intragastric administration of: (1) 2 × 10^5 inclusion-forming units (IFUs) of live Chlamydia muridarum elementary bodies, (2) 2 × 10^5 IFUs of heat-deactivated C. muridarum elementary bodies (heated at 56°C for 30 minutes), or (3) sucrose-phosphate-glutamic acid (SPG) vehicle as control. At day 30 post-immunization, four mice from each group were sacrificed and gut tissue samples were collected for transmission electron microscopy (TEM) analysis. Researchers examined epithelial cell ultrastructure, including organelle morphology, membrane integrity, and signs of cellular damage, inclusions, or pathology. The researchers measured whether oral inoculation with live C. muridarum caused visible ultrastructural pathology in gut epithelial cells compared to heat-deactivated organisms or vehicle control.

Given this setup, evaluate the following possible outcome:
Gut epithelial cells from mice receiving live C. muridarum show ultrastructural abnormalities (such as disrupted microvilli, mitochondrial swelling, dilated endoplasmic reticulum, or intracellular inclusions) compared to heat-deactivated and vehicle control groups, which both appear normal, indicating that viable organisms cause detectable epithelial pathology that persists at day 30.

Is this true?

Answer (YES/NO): NO